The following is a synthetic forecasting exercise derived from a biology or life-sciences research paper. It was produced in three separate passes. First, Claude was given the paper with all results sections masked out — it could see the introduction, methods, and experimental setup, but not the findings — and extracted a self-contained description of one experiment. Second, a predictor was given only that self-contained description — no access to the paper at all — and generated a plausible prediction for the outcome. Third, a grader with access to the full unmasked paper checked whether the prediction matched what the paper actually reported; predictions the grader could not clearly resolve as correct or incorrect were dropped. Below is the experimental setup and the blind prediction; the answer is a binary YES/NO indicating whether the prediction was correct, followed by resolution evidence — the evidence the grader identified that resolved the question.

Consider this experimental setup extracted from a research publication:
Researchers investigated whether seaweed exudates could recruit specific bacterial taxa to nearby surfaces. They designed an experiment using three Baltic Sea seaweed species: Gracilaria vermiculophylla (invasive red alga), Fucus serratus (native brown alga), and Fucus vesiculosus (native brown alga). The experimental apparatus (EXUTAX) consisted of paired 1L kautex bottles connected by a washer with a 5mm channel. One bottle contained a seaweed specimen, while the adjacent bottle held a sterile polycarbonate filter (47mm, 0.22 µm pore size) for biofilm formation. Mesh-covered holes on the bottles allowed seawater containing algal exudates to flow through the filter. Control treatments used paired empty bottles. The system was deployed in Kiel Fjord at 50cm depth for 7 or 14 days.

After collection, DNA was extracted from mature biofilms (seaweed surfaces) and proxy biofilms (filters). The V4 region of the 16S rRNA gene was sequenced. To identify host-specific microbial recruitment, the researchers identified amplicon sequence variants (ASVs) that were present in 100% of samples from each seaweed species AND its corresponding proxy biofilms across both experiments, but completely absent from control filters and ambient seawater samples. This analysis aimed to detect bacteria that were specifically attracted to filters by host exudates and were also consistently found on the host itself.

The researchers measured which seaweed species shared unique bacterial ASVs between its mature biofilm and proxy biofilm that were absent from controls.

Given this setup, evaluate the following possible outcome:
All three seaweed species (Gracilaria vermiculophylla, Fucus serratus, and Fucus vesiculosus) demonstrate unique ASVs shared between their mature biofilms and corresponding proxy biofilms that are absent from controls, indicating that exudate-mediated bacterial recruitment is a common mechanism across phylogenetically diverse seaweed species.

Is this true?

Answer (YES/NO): NO